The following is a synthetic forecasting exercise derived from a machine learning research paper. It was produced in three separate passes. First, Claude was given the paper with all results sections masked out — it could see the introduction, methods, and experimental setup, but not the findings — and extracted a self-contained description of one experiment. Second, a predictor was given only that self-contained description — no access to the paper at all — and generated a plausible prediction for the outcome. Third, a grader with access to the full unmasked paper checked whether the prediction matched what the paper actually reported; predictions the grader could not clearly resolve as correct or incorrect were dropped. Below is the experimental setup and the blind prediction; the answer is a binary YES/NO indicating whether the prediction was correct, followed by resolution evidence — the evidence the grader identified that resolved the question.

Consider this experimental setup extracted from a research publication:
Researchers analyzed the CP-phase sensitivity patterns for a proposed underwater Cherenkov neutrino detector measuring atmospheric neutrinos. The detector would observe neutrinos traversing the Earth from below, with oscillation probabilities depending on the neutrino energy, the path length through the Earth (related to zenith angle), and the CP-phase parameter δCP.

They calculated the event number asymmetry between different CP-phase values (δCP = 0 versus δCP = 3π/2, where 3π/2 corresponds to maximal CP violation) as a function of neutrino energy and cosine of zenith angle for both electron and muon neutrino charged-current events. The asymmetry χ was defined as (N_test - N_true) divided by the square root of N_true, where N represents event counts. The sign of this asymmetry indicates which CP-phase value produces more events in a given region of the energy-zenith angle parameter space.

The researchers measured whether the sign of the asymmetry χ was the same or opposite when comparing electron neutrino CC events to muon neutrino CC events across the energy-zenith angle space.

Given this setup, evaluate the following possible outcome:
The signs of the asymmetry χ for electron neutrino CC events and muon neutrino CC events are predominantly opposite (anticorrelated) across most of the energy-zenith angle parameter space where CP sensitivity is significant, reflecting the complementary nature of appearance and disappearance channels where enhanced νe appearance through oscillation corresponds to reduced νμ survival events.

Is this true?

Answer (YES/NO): YES